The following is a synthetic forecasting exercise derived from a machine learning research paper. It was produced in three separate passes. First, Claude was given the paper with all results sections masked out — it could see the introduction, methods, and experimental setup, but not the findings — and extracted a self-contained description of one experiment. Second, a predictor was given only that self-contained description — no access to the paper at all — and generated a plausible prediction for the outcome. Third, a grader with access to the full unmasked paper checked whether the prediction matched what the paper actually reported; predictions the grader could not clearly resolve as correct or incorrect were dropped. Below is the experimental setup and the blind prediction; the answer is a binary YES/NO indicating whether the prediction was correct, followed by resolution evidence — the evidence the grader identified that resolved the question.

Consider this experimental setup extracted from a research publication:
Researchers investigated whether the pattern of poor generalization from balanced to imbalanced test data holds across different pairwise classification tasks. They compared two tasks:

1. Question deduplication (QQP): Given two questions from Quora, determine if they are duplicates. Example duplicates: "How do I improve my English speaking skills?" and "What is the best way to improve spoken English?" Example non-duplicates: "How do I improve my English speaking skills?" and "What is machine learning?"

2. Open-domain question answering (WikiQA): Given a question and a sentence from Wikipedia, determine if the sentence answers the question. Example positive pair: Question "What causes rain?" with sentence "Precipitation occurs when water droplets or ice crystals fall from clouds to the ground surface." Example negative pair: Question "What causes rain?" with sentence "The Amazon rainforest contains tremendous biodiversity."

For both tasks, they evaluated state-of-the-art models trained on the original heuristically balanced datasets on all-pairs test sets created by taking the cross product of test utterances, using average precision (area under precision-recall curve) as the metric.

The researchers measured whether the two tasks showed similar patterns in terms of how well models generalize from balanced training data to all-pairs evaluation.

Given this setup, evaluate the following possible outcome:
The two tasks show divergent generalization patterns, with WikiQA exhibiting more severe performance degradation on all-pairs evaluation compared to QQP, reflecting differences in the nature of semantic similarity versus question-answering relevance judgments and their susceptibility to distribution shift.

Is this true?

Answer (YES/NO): NO